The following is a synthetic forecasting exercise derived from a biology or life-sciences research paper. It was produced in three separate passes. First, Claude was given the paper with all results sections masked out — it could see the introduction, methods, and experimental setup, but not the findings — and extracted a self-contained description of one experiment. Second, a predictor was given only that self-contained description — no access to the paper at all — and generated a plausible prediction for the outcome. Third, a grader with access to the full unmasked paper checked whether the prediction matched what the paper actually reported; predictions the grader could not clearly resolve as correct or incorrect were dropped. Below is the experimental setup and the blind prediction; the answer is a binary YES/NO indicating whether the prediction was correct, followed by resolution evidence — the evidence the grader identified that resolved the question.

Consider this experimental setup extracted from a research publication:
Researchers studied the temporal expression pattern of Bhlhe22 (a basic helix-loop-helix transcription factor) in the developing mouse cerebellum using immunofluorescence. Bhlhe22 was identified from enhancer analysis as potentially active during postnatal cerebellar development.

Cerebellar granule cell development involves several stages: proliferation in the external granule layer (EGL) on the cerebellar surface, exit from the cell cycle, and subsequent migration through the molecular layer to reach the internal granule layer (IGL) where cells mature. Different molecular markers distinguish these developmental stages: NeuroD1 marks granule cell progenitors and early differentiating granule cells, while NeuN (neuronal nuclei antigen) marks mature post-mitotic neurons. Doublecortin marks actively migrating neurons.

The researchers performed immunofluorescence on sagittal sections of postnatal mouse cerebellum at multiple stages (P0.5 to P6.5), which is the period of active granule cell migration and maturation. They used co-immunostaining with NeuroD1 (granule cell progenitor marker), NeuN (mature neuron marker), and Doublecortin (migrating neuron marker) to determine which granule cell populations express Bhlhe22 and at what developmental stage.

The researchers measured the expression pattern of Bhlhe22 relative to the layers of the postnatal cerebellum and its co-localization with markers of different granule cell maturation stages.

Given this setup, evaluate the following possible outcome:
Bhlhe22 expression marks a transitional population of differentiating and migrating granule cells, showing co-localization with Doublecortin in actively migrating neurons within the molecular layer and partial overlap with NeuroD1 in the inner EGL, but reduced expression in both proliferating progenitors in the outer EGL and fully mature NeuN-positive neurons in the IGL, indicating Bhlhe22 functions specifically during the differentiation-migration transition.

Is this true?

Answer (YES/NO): NO